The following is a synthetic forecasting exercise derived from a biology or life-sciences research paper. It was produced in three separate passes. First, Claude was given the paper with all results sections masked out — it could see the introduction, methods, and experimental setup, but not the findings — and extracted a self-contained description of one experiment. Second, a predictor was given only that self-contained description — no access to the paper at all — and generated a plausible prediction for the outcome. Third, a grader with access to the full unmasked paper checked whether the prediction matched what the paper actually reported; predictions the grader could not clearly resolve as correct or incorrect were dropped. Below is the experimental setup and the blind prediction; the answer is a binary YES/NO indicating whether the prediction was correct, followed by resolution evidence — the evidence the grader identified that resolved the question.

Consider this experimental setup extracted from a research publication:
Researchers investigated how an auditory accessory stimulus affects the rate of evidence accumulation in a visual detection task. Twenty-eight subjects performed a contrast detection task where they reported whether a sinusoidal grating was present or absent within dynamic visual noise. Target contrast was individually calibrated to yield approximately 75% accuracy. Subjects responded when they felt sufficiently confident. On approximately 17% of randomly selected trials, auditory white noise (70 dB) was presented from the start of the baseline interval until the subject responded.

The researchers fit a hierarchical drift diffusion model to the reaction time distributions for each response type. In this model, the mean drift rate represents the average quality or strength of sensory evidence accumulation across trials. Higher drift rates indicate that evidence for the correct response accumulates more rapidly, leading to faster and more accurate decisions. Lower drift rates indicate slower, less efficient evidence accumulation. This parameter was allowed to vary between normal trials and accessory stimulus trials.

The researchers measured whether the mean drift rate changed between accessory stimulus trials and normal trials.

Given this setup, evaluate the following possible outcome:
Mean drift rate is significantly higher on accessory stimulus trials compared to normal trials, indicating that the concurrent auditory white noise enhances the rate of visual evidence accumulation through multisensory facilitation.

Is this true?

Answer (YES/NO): NO